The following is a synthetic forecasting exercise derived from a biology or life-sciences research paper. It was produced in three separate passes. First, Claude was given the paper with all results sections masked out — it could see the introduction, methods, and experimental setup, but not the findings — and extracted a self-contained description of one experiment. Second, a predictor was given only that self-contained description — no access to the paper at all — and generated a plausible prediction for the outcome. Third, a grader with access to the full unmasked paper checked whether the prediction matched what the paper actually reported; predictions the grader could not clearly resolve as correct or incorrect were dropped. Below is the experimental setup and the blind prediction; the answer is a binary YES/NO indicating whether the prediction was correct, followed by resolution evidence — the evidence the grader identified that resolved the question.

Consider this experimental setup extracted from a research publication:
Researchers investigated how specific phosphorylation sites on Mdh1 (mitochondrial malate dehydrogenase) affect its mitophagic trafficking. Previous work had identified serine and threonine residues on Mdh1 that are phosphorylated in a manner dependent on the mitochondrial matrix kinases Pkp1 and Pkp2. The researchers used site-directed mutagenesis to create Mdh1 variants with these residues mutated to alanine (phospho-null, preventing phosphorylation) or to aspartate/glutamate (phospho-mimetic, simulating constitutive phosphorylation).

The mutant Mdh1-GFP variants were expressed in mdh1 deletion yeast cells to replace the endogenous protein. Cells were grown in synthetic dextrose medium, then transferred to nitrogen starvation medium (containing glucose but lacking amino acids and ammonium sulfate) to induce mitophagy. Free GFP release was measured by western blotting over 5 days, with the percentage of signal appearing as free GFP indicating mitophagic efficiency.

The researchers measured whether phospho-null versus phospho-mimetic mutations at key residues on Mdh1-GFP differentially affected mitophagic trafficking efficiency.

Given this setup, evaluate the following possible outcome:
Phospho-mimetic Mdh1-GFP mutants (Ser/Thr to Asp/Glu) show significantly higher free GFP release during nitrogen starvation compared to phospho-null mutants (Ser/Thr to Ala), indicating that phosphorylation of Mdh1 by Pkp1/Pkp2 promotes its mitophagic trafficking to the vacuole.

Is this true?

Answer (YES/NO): YES